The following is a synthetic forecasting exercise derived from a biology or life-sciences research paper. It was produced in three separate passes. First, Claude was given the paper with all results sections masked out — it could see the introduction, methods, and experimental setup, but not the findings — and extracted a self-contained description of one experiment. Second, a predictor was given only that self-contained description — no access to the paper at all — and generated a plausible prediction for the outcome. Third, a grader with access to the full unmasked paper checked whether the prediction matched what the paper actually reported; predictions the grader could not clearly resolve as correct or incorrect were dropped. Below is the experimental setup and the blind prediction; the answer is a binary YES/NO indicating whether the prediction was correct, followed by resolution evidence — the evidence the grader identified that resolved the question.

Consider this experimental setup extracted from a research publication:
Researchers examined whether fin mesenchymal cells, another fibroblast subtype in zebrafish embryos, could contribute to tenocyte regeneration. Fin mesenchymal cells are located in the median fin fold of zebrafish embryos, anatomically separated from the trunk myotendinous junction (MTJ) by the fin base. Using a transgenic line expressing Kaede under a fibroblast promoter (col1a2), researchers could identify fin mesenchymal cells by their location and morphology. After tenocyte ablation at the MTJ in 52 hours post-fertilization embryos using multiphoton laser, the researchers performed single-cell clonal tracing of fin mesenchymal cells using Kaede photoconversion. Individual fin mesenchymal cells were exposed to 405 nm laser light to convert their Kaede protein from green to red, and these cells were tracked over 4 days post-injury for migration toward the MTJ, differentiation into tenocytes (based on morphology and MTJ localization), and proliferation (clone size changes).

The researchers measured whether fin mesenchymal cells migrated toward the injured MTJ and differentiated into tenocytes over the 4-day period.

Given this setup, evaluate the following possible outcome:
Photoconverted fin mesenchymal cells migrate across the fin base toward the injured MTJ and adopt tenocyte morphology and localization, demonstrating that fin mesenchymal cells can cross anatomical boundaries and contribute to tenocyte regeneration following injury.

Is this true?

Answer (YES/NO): NO